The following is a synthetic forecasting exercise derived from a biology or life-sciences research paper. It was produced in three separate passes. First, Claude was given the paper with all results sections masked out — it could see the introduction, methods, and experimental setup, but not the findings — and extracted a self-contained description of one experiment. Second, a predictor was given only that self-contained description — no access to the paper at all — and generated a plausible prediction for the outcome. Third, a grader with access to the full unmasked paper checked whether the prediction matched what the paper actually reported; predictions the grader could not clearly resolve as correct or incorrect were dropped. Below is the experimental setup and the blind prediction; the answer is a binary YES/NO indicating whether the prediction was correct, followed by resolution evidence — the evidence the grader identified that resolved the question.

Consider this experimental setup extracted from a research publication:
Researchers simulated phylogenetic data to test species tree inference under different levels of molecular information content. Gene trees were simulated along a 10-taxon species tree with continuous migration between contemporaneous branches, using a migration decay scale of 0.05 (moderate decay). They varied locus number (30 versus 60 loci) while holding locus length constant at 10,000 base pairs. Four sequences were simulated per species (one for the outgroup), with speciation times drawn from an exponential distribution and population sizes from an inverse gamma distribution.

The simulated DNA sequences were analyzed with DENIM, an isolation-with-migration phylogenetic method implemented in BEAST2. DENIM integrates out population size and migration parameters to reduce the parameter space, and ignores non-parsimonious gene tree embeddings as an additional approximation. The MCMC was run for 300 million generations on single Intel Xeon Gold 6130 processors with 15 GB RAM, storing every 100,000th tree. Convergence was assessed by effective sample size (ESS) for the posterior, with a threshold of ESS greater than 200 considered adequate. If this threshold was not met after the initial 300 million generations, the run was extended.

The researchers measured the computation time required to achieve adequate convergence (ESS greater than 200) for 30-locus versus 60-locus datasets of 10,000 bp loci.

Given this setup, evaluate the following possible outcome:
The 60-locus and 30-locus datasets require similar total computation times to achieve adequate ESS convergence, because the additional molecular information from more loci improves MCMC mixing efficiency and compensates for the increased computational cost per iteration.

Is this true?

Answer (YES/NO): NO